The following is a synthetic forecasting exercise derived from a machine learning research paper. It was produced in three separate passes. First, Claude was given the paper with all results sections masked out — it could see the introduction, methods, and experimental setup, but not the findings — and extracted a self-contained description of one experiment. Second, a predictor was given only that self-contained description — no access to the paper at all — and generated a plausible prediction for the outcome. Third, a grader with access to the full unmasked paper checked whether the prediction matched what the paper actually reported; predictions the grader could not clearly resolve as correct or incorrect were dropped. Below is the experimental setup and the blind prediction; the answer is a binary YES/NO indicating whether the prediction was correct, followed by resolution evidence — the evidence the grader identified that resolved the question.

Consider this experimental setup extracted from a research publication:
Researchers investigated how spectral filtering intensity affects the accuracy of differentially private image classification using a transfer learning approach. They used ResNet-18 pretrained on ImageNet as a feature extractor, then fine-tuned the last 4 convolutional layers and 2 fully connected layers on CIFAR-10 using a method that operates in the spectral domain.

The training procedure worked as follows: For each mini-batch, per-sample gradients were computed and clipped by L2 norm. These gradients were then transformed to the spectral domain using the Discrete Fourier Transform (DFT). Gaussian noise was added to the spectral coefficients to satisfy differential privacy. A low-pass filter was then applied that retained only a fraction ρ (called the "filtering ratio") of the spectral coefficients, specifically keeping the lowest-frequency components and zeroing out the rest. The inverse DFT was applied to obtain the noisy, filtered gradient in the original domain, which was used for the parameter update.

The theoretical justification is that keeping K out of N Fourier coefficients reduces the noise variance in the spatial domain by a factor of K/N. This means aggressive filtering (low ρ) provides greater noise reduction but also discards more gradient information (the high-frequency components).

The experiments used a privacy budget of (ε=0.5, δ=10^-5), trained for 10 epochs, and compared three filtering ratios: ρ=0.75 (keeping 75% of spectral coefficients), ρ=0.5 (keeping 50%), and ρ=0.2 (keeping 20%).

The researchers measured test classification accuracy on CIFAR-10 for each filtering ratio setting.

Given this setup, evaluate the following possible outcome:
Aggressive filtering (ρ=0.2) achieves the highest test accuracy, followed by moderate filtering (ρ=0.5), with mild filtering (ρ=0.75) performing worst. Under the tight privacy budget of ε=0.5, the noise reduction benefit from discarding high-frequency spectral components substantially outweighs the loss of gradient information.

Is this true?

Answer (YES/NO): YES